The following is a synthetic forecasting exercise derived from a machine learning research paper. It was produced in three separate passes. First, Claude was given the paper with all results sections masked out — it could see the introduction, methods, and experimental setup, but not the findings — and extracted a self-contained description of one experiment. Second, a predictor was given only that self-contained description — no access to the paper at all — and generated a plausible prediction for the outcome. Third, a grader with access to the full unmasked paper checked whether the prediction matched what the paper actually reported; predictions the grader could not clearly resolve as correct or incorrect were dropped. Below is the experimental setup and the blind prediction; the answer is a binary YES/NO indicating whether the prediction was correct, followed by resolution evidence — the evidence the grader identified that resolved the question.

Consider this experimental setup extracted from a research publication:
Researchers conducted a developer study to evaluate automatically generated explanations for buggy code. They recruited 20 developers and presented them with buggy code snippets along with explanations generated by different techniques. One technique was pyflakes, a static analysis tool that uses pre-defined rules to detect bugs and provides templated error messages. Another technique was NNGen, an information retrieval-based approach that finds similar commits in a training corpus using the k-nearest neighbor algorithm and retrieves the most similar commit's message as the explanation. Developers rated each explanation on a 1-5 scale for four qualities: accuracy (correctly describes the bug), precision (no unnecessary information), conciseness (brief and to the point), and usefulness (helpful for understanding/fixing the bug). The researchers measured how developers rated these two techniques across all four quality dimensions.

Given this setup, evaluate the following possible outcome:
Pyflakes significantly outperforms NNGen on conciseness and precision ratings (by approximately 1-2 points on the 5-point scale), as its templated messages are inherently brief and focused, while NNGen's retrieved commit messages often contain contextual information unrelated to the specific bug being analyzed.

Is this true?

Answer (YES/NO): NO